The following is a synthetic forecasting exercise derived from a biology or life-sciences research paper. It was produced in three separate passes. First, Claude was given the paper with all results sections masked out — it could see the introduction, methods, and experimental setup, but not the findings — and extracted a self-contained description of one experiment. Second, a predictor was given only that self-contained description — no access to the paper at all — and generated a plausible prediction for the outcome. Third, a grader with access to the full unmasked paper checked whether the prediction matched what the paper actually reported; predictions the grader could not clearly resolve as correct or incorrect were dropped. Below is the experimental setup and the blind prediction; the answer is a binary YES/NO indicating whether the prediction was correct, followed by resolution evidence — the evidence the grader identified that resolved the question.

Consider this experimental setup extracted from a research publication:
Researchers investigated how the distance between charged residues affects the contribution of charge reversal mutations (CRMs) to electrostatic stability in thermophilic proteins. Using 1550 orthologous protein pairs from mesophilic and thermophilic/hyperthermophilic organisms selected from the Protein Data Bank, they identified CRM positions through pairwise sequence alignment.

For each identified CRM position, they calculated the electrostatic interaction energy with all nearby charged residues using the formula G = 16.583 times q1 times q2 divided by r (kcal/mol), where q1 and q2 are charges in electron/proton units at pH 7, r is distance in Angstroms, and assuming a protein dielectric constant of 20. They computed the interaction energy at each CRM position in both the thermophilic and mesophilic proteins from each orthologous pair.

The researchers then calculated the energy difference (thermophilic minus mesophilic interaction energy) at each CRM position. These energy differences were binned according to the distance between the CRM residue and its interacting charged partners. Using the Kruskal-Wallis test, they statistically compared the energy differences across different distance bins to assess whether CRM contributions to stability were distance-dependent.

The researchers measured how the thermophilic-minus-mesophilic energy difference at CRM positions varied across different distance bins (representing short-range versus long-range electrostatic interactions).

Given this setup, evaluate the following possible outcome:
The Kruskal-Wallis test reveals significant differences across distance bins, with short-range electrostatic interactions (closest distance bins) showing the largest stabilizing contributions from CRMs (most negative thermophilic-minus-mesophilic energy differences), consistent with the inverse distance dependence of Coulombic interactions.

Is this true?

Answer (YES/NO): YES